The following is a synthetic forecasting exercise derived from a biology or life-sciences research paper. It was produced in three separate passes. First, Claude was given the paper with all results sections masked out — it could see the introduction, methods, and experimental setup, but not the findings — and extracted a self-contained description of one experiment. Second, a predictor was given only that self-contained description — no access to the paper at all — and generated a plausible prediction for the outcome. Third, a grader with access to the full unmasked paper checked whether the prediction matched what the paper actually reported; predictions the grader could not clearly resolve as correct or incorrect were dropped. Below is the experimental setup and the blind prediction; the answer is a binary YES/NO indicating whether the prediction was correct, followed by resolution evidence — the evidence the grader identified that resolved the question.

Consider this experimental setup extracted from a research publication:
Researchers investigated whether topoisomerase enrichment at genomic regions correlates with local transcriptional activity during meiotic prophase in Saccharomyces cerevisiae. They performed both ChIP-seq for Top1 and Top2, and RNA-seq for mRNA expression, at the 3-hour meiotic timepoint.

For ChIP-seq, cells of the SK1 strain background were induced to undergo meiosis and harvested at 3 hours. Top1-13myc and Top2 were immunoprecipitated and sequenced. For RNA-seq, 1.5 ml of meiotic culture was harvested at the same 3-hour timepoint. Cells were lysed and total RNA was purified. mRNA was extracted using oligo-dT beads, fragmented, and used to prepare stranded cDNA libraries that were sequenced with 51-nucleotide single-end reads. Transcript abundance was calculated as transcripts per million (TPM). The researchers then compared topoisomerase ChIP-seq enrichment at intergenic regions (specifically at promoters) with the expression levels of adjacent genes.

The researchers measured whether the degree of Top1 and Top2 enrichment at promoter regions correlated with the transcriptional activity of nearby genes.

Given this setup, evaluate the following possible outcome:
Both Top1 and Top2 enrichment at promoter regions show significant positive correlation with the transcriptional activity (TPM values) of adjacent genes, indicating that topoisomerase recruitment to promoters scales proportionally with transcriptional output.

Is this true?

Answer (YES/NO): NO